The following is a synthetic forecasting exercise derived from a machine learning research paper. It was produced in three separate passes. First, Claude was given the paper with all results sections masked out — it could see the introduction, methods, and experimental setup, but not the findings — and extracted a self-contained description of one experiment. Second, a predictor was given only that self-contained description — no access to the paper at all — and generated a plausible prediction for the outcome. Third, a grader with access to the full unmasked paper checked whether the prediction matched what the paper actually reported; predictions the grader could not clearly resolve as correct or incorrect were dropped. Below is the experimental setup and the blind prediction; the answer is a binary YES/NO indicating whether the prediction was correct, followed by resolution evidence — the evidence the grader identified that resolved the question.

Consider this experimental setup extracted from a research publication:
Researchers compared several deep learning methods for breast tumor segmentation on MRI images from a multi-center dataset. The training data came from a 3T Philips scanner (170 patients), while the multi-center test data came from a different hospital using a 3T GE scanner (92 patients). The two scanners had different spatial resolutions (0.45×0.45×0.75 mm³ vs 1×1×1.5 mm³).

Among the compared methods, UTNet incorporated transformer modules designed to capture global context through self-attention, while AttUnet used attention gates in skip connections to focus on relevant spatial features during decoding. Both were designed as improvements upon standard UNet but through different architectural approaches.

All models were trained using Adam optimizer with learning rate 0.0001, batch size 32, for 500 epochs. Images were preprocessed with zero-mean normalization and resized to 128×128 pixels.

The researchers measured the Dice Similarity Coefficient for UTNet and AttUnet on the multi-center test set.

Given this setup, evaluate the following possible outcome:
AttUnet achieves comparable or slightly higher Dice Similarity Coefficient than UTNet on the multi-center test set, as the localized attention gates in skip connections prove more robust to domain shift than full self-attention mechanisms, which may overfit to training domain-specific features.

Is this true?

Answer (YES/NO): YES